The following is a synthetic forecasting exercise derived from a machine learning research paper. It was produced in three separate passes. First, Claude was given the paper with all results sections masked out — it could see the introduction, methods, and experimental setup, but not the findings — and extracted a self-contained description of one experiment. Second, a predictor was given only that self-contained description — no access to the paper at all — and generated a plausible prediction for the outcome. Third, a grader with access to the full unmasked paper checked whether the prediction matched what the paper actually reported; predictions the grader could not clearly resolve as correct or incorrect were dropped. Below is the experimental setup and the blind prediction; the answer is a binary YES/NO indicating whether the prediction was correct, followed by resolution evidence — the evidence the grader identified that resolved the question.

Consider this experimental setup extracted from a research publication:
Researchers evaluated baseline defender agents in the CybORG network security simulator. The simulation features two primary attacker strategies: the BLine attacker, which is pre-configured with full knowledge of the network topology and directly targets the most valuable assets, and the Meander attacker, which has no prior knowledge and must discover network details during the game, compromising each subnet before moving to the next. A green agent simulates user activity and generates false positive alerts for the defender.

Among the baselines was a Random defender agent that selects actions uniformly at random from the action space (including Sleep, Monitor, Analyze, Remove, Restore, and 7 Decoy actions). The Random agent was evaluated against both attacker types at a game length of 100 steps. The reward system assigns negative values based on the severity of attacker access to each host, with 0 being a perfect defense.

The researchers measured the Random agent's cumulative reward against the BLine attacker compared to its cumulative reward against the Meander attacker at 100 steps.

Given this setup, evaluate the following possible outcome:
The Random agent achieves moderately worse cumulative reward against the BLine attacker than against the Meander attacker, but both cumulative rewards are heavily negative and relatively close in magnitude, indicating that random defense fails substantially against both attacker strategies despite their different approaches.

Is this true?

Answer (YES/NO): YES